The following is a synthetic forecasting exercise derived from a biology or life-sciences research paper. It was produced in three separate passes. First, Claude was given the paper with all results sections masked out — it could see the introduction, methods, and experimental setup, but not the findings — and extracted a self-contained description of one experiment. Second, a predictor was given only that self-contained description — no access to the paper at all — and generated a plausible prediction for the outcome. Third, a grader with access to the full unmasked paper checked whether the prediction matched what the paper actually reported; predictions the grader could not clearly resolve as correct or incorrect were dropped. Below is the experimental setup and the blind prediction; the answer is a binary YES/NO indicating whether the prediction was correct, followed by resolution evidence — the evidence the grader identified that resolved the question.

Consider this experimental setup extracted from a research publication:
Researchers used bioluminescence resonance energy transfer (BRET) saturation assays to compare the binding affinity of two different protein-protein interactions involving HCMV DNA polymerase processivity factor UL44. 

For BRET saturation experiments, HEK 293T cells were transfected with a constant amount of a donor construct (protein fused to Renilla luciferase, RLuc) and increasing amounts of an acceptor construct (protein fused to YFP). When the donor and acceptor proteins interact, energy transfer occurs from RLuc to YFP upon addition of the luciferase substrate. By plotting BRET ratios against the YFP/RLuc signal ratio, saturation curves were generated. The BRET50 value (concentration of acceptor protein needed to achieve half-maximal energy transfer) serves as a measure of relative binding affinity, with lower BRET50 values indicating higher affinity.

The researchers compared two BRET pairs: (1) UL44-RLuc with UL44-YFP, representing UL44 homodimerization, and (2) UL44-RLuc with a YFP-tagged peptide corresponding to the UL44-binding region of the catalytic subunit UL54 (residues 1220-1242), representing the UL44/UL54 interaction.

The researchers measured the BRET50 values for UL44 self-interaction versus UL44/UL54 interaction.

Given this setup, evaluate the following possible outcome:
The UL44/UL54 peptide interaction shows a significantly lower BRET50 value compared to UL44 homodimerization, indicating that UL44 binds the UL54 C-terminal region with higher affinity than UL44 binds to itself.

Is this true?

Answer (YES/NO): NO